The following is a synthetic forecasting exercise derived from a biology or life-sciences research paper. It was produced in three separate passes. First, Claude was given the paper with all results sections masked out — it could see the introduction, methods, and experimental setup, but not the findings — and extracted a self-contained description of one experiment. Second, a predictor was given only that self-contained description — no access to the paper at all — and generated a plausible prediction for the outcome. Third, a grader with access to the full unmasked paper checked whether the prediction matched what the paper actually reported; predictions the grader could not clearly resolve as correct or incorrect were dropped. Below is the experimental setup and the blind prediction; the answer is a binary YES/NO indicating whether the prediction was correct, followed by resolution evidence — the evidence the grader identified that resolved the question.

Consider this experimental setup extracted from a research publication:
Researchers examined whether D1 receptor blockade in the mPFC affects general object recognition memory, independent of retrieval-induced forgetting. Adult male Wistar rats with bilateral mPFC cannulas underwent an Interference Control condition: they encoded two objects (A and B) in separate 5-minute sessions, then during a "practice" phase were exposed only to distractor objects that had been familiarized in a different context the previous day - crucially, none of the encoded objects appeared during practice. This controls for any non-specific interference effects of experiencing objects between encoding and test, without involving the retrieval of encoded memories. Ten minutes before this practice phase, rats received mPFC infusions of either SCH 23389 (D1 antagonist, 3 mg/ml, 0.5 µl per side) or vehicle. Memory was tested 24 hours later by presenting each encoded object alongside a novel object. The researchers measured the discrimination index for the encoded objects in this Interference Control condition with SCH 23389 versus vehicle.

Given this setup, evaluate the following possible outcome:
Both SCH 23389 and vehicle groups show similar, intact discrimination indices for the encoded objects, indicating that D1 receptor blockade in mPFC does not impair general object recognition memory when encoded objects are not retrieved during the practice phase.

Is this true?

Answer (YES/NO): YES